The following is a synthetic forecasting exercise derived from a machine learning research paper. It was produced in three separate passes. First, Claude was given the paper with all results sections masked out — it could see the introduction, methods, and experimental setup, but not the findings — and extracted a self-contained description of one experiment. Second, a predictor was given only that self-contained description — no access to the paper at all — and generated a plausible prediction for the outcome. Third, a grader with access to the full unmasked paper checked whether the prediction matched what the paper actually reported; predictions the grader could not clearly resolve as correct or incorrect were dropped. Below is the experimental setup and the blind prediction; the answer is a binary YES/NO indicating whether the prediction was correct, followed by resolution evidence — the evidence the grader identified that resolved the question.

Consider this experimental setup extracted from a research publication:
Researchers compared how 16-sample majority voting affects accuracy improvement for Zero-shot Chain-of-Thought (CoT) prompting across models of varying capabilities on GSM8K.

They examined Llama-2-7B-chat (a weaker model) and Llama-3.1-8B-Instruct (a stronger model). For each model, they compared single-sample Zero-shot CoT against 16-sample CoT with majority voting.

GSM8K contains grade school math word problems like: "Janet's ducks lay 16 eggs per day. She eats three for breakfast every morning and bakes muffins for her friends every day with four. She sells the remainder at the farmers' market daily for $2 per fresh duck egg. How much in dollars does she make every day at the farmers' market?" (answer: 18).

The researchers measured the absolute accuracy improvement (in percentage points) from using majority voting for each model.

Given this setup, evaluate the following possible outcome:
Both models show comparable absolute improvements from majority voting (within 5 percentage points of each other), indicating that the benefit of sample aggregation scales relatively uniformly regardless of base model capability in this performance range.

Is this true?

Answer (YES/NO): NO